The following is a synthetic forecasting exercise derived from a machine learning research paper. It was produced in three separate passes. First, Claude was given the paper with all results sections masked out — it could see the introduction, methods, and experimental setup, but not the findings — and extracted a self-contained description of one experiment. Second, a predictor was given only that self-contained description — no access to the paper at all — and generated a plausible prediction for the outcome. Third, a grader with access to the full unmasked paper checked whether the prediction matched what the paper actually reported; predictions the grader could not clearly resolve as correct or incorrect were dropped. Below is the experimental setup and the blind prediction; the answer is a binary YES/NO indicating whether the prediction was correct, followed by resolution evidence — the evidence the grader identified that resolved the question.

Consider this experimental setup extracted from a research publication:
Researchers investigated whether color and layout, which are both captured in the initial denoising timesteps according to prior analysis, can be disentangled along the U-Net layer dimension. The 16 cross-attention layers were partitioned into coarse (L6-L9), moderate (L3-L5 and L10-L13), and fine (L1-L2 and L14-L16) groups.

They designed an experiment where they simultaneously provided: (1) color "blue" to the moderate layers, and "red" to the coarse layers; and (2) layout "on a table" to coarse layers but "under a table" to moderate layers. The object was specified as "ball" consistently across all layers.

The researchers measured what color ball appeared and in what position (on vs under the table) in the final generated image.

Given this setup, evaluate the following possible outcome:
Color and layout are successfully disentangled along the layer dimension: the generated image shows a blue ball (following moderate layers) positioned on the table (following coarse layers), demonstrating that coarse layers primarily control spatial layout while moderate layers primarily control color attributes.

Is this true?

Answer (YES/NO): YES